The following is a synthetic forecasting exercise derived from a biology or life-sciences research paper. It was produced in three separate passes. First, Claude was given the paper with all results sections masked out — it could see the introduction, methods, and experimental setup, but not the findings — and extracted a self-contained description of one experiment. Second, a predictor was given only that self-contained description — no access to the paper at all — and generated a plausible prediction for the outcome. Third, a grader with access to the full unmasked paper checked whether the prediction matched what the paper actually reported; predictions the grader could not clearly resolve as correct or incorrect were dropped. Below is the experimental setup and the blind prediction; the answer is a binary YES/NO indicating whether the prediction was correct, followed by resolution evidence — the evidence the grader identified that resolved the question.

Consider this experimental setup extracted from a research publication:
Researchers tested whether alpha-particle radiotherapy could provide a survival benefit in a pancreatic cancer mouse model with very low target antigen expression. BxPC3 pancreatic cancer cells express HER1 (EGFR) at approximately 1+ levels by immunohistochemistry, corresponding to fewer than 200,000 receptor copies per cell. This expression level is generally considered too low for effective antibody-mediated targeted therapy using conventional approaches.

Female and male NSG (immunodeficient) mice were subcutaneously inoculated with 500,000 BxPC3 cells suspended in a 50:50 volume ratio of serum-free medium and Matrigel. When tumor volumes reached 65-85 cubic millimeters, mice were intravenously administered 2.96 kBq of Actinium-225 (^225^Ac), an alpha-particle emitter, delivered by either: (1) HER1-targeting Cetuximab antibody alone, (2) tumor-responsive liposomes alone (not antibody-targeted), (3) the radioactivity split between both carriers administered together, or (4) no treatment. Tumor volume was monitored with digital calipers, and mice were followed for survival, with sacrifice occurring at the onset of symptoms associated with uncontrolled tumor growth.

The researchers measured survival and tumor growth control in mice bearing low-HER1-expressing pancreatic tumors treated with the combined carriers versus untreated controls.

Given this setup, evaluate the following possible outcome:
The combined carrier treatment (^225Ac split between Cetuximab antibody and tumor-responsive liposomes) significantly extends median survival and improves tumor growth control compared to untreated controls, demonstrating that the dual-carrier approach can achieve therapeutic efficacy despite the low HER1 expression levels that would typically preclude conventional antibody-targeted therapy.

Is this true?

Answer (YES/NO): YES